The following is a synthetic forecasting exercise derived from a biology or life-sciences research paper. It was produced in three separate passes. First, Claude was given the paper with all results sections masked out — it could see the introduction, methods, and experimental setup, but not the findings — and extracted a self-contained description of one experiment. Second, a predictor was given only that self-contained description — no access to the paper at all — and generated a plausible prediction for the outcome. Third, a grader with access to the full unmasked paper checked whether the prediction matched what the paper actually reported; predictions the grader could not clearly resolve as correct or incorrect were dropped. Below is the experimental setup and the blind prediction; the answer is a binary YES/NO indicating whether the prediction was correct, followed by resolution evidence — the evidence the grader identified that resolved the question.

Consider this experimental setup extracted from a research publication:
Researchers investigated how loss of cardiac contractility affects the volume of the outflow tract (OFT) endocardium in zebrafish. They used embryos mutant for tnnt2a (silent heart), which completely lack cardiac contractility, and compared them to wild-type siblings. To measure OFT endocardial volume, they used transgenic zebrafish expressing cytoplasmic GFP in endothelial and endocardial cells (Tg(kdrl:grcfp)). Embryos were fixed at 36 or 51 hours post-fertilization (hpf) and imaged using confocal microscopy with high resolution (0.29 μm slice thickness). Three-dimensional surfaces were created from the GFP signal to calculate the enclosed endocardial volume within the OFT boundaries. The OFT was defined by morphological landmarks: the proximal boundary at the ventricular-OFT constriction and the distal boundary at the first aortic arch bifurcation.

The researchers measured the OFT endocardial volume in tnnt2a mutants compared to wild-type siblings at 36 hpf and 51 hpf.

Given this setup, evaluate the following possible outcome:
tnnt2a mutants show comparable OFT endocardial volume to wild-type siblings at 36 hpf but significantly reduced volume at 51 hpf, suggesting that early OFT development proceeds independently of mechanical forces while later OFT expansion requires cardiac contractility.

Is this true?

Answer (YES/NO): YES